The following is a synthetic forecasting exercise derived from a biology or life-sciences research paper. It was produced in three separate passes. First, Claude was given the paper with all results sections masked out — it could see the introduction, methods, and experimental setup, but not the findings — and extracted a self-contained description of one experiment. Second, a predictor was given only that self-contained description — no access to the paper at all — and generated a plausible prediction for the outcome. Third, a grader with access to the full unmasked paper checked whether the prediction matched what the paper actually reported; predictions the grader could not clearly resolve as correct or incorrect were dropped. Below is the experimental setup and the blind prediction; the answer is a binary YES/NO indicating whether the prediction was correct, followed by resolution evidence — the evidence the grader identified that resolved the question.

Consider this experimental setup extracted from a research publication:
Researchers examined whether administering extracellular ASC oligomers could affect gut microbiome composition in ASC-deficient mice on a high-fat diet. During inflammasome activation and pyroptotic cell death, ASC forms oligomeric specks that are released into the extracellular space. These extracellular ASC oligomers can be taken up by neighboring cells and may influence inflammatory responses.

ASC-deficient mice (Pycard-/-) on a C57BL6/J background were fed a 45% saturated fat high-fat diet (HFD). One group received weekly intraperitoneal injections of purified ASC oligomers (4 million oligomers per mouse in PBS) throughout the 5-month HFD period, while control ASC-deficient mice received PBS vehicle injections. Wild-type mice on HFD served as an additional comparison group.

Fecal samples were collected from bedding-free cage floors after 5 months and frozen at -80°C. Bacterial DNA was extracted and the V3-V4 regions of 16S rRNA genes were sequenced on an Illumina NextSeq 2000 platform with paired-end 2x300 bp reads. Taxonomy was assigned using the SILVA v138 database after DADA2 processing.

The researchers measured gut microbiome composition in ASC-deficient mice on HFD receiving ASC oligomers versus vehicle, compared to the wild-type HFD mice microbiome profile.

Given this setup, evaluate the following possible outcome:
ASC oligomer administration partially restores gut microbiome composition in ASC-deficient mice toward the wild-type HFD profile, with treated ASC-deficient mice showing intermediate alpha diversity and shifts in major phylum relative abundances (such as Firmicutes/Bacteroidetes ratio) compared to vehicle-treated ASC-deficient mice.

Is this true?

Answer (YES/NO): NO